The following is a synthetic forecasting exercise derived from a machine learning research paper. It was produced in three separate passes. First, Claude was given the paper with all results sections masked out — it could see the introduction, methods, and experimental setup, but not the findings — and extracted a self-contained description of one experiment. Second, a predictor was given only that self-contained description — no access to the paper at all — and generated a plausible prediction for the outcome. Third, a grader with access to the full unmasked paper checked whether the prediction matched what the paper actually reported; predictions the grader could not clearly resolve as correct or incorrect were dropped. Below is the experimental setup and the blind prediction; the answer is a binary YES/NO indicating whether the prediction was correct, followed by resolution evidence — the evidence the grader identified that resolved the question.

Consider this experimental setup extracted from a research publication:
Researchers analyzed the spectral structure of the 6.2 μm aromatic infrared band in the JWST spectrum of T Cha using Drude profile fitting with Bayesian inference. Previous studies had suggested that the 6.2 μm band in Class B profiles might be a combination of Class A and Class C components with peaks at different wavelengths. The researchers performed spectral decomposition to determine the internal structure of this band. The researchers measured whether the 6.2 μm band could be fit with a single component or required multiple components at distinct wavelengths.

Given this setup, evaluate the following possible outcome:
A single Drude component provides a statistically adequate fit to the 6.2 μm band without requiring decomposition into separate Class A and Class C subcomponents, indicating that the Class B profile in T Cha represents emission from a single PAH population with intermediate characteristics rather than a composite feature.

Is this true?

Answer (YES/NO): NO